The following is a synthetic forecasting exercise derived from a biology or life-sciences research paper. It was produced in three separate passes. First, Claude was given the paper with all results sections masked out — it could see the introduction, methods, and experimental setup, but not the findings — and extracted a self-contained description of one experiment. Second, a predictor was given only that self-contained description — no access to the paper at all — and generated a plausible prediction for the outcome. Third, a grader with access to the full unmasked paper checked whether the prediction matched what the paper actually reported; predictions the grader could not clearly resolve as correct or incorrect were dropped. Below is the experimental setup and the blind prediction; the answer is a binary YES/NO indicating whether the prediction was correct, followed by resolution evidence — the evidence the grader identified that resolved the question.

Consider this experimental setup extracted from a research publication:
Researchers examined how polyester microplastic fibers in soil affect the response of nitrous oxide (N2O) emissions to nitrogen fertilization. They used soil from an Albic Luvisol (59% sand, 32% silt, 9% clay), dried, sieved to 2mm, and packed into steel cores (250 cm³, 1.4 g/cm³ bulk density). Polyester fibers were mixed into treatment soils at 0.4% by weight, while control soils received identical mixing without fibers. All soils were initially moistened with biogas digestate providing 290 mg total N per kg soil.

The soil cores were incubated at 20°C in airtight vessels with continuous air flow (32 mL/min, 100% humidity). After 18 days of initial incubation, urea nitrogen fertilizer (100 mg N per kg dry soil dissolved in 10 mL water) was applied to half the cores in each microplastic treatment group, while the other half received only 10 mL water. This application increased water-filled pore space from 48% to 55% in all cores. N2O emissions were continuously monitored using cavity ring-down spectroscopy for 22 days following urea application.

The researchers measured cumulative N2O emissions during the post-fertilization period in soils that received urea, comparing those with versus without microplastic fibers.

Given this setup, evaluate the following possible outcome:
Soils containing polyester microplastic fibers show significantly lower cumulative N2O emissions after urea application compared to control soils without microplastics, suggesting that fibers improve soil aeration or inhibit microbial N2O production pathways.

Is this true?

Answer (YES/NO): YES